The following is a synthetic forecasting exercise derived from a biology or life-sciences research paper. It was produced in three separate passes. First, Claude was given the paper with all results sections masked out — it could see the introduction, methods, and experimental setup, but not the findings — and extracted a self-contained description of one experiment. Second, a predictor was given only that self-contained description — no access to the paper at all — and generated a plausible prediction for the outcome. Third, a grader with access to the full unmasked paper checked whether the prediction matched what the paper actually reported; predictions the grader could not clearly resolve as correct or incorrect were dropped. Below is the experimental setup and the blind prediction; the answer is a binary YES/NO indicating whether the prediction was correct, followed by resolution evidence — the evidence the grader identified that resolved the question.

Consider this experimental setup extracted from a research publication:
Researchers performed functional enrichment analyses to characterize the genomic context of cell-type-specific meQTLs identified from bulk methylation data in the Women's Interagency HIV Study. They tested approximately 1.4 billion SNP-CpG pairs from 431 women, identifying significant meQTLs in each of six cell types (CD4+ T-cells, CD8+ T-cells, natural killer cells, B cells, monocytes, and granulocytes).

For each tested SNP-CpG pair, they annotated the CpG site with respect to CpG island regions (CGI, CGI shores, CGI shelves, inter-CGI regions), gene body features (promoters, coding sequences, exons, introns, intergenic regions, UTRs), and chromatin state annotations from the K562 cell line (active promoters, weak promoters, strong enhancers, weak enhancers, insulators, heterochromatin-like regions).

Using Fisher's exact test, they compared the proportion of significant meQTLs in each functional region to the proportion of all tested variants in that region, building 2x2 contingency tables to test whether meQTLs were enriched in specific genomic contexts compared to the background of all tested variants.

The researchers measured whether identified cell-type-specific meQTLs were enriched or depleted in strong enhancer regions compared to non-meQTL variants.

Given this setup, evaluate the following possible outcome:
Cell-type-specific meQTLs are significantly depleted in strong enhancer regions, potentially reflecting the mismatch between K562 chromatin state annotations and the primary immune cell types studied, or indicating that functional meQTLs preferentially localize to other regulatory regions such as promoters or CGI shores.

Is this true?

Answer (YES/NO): NO